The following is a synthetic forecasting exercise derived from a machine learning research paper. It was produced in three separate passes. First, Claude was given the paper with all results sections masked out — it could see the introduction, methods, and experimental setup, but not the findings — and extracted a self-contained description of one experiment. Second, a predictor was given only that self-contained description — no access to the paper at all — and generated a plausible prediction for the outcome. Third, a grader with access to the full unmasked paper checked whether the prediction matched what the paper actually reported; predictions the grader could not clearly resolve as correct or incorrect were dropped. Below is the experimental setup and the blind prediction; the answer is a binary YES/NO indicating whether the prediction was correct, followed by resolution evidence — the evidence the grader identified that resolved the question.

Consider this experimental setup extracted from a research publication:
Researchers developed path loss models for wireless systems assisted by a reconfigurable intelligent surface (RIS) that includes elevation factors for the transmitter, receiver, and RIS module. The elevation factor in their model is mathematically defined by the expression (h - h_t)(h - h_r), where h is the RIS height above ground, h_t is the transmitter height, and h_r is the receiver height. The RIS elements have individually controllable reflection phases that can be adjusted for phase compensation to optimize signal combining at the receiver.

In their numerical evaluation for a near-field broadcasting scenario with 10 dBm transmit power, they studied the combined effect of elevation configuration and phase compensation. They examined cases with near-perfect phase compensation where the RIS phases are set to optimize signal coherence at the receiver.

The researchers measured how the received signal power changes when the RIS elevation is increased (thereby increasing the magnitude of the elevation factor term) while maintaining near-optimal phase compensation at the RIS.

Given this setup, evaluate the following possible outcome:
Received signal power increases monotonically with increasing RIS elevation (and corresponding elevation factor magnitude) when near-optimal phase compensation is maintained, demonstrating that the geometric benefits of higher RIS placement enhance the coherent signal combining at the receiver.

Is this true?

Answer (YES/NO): NO